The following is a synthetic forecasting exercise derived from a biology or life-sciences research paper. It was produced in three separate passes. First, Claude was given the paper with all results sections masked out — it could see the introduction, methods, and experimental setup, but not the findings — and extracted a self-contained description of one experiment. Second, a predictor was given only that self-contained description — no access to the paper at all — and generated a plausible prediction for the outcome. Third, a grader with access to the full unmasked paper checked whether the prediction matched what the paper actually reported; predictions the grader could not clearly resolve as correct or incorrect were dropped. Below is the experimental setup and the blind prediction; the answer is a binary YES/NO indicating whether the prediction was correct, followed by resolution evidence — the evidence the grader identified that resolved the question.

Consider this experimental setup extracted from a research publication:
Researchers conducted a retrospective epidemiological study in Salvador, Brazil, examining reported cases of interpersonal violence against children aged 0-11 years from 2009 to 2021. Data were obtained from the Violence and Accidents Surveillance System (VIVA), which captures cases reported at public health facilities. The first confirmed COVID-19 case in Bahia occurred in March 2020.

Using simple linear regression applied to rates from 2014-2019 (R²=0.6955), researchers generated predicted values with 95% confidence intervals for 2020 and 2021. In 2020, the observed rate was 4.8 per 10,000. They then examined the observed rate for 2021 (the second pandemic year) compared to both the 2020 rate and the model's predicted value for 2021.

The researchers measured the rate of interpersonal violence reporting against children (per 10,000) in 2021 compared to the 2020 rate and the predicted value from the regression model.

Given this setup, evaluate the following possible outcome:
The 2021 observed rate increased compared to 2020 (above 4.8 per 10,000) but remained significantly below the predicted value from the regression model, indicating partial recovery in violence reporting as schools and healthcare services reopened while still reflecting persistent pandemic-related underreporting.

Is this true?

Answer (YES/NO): NO